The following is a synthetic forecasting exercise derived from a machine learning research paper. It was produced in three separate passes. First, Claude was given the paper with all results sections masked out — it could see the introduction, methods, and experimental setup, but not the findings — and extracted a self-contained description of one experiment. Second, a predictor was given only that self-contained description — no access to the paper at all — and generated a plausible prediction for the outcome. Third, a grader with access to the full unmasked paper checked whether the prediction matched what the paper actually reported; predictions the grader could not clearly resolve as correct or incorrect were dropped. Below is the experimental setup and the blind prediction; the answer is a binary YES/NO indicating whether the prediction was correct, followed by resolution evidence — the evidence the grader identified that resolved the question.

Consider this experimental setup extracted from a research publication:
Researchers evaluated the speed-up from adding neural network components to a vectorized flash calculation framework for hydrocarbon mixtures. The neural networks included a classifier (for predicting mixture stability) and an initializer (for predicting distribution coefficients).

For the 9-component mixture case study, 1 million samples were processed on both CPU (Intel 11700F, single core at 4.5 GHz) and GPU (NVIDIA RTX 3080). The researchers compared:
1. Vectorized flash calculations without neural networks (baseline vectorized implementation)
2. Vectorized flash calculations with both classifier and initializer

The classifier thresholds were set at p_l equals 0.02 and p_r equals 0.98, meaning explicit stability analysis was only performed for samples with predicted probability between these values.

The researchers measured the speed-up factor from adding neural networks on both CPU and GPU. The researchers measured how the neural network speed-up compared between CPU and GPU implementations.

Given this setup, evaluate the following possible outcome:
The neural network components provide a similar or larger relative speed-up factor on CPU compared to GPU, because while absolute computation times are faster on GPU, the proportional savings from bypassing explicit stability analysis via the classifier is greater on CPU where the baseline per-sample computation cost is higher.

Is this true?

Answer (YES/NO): YES